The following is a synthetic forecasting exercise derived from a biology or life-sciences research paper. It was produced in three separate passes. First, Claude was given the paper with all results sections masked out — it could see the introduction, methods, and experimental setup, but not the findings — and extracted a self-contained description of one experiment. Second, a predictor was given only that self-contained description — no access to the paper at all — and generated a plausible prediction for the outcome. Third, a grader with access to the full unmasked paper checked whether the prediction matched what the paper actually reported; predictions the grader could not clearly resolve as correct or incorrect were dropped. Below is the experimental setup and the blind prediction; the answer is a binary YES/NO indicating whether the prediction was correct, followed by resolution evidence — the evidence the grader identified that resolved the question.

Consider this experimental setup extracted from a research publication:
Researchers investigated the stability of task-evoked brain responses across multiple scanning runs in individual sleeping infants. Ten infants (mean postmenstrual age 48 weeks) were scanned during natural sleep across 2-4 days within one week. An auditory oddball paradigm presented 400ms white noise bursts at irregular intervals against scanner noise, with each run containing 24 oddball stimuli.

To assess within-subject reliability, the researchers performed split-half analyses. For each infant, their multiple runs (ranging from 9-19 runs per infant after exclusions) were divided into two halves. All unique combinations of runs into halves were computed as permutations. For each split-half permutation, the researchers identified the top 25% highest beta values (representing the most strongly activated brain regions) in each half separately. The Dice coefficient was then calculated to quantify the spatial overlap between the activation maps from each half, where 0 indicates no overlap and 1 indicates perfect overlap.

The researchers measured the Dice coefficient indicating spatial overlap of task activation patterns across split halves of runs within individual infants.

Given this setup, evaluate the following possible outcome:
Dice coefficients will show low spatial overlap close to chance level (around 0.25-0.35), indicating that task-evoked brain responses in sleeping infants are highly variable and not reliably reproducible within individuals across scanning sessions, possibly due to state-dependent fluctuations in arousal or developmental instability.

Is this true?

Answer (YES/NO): NO